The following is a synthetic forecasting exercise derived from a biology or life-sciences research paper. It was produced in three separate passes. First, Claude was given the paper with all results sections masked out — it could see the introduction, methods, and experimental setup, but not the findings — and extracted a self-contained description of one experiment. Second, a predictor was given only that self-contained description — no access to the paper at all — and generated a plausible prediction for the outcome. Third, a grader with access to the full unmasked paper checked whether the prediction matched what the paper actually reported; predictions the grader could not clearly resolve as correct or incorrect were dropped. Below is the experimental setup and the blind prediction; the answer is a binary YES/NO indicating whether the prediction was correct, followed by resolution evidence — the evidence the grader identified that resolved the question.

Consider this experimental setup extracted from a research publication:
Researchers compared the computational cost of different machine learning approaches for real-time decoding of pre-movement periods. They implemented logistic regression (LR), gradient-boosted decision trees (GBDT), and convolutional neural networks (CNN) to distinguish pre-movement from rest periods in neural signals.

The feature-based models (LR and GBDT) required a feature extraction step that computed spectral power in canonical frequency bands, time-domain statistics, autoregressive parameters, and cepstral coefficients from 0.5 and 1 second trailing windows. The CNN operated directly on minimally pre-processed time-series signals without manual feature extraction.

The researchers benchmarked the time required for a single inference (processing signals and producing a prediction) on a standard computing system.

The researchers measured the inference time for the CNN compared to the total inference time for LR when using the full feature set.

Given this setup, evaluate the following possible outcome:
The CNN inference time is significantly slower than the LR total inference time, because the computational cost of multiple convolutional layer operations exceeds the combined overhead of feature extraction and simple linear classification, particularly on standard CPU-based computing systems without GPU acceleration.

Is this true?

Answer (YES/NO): NO